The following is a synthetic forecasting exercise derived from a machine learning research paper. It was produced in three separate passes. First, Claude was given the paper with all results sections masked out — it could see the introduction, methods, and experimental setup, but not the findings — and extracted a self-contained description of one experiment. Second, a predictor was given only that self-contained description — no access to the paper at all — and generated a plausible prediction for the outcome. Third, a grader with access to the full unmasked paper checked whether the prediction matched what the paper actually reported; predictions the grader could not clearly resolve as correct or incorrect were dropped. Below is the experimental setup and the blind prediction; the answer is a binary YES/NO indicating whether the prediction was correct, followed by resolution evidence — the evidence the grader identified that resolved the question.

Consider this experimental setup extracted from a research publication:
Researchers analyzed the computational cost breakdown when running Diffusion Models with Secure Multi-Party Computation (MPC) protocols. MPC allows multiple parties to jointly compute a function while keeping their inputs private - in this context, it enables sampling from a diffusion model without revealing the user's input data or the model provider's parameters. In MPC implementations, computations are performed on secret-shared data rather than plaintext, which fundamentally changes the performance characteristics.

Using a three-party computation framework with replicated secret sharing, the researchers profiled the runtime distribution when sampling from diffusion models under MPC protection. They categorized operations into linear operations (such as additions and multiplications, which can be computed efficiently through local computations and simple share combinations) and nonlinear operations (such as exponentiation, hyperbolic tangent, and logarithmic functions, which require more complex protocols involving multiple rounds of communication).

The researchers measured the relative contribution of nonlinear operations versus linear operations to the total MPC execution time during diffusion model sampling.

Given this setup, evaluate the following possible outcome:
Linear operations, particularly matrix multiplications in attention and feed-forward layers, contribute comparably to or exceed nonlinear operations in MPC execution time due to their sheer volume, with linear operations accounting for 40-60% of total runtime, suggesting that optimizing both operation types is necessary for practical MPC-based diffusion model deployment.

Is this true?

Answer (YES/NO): NO